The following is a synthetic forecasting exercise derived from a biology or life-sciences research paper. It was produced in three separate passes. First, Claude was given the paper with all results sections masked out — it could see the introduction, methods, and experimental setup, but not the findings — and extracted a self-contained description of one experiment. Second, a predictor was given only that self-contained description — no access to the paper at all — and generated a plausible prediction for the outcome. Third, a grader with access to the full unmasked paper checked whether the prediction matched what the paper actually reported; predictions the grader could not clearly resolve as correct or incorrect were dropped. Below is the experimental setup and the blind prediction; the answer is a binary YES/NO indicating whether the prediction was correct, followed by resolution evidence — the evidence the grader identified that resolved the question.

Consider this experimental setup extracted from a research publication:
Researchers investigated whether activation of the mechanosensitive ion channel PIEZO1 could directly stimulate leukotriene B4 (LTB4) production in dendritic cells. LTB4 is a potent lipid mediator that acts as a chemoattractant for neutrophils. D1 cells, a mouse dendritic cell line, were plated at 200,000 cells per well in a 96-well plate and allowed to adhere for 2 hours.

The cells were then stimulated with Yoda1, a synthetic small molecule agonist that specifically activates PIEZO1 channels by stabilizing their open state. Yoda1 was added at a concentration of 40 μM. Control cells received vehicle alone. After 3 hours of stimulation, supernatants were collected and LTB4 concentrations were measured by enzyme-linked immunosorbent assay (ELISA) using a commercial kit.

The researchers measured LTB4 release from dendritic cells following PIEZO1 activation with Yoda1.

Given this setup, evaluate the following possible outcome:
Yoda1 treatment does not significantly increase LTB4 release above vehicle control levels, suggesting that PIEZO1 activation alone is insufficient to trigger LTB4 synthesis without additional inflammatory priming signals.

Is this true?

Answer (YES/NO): NO